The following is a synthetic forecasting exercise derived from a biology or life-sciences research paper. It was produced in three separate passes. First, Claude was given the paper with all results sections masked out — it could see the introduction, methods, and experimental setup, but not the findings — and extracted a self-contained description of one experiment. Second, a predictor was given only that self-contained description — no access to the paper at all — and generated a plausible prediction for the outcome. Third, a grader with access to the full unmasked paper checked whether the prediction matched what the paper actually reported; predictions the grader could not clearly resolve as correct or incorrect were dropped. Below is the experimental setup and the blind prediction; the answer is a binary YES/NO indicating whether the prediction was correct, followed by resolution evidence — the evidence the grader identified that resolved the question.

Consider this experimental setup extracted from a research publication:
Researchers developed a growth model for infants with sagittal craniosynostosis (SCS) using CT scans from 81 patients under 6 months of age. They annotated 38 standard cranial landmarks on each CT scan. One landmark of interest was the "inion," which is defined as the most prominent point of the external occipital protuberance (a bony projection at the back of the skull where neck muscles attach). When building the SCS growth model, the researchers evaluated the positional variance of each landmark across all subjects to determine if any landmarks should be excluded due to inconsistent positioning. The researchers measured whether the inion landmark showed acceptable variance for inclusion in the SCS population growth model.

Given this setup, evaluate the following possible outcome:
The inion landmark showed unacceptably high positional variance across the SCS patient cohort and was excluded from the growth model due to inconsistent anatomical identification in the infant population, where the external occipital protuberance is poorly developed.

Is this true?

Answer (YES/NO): YES